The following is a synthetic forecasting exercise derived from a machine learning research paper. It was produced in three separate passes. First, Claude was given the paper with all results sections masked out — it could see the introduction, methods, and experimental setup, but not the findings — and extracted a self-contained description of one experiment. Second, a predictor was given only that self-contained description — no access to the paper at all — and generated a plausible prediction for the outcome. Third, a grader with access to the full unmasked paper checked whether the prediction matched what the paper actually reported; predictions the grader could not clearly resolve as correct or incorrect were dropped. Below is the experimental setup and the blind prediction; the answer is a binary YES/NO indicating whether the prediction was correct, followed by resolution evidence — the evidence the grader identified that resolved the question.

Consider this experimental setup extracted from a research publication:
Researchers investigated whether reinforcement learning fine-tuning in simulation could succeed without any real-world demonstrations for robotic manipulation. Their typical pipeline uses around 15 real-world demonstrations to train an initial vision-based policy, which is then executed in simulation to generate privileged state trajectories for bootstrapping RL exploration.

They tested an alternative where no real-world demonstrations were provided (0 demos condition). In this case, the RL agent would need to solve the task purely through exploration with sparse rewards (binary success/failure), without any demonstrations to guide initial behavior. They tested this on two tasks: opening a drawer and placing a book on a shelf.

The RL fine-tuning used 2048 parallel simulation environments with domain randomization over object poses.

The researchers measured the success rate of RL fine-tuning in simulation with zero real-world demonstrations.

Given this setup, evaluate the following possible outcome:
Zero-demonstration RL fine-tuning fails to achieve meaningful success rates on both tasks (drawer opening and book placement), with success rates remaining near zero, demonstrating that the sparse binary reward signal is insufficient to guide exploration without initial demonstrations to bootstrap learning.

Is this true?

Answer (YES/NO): YES